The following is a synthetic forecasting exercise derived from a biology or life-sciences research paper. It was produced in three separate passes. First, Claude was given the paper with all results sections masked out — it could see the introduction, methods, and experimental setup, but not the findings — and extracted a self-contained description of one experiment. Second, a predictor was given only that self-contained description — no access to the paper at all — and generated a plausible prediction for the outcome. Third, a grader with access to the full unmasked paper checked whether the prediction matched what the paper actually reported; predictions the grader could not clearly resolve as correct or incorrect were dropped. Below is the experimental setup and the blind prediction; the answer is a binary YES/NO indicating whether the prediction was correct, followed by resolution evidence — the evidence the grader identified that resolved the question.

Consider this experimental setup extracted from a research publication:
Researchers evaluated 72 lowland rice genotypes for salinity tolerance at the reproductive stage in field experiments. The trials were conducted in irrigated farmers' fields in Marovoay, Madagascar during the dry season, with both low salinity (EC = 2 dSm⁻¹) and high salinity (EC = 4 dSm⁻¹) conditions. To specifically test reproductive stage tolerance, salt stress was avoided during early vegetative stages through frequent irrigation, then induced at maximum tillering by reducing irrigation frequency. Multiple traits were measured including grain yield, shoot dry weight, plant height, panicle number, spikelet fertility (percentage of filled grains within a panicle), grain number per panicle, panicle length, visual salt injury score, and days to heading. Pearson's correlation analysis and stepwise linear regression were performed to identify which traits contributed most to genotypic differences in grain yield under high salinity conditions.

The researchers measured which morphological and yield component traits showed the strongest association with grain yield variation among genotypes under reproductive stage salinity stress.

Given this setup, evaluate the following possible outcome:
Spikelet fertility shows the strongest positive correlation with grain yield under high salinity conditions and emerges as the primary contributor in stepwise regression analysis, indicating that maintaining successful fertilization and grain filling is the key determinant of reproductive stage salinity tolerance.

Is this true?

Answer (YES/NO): NO